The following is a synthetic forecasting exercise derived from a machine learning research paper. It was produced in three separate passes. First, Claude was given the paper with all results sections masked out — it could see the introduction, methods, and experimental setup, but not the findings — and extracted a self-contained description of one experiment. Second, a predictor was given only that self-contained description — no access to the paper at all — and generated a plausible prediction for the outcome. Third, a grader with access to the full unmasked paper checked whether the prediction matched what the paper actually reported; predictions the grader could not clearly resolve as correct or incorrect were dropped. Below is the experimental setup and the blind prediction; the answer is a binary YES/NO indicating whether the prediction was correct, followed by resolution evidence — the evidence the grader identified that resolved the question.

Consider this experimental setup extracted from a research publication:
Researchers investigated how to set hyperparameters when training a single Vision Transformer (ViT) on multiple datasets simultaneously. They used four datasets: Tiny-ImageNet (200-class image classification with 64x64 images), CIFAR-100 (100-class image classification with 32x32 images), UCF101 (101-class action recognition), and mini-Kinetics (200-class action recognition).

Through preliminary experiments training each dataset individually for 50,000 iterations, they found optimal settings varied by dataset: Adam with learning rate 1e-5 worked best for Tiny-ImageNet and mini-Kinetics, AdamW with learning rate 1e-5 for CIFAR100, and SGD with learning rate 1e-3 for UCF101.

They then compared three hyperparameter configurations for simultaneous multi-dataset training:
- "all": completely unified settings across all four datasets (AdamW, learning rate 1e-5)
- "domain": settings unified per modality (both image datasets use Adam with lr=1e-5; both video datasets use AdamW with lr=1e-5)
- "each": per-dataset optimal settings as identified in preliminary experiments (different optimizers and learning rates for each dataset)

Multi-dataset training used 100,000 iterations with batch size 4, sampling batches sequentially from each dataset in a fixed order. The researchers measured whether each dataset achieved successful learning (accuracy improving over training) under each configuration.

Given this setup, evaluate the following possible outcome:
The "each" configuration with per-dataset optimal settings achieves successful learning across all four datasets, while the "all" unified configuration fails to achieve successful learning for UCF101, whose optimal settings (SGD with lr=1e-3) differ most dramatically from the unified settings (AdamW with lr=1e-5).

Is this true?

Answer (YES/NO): NO